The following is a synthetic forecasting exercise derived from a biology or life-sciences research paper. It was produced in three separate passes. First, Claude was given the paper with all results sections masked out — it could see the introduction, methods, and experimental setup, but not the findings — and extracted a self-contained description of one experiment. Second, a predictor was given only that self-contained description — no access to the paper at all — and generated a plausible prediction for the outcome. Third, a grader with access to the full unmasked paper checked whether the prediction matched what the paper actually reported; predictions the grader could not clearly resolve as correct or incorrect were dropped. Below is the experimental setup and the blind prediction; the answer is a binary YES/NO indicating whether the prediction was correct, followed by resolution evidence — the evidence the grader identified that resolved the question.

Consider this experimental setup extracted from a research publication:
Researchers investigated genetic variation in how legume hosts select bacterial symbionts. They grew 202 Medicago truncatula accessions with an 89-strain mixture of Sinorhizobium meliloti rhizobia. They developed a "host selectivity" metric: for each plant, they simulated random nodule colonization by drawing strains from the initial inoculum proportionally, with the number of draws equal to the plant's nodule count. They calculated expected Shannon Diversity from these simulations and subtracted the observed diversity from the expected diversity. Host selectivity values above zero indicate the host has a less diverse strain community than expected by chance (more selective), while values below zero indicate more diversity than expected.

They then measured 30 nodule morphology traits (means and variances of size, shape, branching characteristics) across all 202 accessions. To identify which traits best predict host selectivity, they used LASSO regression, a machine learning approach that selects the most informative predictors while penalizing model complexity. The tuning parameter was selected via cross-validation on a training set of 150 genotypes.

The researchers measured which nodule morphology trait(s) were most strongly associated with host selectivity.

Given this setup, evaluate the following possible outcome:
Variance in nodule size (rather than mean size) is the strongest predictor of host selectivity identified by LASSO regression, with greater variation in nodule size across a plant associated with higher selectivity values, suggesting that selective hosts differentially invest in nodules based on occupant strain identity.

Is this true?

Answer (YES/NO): NO